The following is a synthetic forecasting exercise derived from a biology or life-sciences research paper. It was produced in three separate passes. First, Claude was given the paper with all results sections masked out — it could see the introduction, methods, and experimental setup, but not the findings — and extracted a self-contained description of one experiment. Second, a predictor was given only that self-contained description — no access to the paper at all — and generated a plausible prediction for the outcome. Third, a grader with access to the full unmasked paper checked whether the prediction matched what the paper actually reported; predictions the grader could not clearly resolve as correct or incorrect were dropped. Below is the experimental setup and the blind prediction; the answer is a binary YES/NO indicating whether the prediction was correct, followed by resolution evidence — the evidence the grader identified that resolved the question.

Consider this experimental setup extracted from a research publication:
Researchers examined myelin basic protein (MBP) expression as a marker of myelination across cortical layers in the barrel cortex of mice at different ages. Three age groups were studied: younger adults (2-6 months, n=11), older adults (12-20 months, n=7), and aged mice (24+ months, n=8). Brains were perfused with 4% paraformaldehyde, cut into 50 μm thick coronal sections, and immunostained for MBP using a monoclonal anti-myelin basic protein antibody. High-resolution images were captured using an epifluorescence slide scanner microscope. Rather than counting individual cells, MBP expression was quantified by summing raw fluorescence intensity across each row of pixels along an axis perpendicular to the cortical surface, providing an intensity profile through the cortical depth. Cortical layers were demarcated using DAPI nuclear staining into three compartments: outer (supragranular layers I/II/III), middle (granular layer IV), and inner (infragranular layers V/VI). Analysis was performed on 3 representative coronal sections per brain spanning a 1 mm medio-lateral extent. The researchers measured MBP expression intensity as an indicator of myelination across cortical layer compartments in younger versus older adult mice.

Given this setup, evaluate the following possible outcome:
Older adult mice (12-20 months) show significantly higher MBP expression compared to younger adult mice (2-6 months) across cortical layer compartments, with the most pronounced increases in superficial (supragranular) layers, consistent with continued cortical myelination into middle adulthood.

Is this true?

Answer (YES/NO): NO